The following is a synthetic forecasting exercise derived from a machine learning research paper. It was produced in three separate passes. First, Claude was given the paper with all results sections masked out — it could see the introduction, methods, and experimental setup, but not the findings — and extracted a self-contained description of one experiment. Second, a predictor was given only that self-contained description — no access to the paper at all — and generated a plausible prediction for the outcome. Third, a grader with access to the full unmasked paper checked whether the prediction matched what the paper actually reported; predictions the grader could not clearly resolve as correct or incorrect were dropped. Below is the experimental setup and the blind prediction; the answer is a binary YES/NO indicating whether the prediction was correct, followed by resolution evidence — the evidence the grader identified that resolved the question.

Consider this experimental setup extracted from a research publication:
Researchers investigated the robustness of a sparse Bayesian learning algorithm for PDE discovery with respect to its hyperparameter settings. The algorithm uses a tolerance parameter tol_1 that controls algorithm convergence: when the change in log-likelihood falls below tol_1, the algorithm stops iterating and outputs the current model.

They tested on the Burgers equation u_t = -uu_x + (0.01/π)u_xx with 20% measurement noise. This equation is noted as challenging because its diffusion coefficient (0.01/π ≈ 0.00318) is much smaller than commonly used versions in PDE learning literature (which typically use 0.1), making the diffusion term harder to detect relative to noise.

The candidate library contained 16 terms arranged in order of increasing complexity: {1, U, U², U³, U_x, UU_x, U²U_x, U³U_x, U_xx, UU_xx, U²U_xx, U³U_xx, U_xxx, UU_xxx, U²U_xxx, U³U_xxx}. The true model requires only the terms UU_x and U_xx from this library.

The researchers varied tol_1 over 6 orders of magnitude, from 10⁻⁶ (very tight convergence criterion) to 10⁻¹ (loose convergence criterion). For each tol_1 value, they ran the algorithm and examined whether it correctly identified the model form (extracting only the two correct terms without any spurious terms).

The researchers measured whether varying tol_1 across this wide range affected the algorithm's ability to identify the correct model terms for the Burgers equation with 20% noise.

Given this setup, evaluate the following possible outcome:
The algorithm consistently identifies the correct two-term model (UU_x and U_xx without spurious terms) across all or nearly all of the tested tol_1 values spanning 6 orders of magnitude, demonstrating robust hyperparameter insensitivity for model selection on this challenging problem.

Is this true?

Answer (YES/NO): YES